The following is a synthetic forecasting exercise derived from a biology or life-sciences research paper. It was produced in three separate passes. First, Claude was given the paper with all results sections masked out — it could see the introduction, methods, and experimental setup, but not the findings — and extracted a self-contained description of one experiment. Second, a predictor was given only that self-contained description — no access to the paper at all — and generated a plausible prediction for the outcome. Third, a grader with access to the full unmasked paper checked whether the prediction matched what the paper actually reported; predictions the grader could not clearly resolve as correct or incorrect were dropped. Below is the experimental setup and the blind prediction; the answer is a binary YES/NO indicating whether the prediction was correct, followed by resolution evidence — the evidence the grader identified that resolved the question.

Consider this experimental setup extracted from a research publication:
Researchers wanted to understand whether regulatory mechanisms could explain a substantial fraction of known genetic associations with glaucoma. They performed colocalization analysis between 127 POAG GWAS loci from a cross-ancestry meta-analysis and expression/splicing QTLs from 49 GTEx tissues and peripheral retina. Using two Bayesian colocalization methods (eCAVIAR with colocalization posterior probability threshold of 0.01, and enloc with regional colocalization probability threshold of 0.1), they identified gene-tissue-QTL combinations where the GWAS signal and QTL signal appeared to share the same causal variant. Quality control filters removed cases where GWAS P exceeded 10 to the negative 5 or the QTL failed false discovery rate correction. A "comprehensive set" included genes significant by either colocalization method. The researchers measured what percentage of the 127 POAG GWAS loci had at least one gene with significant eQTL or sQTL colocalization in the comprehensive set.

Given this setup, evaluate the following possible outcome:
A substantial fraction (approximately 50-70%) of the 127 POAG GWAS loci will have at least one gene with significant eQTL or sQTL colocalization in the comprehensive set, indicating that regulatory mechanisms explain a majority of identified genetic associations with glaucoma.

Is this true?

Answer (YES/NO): YES